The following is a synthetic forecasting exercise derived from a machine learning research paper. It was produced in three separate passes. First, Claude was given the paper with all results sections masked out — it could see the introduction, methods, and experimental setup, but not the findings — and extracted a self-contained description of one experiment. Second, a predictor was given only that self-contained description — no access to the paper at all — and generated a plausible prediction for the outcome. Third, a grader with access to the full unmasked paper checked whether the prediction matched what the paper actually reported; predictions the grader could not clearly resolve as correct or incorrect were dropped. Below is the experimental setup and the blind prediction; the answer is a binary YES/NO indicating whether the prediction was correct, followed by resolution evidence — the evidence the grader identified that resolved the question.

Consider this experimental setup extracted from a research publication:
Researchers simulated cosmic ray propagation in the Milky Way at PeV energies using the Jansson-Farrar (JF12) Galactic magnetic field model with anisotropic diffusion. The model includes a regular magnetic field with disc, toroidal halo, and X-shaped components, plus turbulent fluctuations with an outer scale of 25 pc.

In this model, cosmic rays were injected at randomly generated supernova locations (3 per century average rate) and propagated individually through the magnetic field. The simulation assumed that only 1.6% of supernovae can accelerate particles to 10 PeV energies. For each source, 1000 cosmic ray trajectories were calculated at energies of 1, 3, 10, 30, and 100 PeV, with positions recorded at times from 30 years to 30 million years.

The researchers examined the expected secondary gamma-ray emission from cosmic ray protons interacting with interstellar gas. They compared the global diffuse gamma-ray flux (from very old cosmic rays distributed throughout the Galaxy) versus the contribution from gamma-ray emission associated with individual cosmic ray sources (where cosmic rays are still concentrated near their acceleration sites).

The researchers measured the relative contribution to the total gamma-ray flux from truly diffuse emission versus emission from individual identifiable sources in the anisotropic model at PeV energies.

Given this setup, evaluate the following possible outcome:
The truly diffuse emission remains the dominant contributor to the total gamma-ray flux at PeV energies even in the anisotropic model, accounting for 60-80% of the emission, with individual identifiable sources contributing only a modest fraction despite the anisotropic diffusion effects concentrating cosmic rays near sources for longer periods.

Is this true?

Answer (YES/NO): NO